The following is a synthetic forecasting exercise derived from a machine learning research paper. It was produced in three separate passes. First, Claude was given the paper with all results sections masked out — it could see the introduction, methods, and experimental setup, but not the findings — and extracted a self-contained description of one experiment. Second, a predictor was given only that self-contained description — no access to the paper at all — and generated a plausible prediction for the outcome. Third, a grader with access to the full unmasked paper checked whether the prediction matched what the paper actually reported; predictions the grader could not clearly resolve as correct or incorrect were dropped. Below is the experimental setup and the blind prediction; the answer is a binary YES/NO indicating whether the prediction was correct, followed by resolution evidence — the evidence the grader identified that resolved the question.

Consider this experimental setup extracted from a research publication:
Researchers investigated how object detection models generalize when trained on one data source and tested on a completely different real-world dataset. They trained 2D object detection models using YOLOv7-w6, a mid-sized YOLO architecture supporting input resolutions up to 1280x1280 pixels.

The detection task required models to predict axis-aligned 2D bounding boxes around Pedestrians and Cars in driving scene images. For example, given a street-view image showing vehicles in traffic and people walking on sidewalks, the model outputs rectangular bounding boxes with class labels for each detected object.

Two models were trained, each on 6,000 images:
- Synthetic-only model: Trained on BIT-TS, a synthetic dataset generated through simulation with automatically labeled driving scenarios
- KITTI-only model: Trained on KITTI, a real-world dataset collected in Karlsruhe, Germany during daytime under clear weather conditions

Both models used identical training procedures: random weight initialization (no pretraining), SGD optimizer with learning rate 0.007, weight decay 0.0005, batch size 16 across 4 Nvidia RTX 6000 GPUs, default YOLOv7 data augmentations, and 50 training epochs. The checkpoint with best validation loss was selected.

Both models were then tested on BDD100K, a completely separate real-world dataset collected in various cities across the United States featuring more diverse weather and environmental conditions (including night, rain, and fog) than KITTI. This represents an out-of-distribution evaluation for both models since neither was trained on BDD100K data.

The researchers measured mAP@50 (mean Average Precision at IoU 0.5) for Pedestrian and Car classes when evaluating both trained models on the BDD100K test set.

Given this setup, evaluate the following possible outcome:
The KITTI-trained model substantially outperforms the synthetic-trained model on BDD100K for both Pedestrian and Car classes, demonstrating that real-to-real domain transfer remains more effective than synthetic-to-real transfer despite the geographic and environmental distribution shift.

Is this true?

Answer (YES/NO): NO